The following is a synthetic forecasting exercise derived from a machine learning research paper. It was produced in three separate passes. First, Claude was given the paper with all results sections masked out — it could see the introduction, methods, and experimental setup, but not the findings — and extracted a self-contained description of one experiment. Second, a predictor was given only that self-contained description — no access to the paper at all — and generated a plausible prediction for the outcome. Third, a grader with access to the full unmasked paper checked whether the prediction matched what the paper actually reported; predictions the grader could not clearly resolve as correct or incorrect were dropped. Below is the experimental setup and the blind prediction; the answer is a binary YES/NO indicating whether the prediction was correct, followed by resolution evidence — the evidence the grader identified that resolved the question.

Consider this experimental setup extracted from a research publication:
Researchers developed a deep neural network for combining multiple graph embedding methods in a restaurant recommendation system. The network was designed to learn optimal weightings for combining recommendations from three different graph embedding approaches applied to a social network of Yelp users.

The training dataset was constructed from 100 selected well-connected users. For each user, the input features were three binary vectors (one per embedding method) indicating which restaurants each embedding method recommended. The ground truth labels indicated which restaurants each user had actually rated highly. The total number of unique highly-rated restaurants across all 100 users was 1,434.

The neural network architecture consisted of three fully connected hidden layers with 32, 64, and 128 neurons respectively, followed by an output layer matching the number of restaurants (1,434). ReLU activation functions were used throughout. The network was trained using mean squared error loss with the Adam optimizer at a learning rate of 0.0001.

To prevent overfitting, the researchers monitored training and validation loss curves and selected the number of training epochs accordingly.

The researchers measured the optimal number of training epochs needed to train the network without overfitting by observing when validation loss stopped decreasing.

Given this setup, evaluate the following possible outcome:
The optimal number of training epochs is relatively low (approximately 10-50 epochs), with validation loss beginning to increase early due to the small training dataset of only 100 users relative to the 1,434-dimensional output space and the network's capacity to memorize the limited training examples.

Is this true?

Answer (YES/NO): YES